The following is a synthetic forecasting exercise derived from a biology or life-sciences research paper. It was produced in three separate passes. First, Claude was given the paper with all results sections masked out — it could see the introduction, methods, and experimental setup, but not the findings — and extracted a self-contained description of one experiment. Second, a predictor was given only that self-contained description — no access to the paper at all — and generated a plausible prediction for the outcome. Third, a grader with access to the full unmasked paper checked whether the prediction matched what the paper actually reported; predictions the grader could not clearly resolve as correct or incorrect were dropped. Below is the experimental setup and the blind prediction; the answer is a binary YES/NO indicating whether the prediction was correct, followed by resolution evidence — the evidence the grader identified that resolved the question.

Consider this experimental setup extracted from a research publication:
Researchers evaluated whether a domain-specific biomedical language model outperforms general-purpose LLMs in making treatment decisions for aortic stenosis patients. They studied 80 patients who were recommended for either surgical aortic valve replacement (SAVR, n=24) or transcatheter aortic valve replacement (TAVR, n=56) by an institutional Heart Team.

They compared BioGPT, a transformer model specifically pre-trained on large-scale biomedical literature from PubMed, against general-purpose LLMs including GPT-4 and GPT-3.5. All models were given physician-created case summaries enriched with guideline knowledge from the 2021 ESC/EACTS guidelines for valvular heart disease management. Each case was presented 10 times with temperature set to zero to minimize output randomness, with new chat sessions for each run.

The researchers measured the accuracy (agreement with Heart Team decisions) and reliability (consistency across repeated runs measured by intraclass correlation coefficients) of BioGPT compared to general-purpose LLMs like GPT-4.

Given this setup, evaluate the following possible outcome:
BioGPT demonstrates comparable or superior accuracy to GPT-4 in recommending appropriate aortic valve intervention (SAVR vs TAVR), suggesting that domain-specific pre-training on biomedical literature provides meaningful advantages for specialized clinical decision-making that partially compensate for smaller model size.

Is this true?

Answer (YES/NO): NO